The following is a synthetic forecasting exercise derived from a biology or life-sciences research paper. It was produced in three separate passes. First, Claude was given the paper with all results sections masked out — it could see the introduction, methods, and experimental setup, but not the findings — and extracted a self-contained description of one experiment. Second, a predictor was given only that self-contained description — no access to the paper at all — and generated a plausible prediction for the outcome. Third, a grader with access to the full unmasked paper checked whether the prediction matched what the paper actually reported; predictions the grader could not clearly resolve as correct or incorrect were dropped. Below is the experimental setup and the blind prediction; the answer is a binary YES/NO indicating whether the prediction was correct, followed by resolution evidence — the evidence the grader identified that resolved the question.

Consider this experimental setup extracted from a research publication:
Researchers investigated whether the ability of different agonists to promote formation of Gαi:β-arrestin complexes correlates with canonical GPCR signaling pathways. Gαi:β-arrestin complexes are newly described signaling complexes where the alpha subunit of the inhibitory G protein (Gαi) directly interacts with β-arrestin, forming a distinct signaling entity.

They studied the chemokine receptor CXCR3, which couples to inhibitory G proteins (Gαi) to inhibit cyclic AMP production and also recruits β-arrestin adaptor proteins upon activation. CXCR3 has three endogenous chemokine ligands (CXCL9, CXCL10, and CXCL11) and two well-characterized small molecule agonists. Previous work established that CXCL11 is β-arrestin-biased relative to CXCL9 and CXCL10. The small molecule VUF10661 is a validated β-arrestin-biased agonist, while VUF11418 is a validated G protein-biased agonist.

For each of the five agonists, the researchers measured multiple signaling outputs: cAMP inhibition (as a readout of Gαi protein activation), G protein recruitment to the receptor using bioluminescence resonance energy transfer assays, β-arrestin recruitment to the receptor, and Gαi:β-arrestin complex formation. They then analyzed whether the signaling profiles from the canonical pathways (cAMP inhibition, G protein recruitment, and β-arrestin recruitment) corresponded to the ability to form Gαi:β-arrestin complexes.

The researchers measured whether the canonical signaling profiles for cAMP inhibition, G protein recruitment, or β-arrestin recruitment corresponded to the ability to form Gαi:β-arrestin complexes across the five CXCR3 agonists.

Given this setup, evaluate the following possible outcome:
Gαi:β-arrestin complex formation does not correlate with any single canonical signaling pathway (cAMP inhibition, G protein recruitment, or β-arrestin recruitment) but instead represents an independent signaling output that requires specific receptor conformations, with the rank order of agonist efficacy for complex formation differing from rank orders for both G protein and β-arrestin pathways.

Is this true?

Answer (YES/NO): YES